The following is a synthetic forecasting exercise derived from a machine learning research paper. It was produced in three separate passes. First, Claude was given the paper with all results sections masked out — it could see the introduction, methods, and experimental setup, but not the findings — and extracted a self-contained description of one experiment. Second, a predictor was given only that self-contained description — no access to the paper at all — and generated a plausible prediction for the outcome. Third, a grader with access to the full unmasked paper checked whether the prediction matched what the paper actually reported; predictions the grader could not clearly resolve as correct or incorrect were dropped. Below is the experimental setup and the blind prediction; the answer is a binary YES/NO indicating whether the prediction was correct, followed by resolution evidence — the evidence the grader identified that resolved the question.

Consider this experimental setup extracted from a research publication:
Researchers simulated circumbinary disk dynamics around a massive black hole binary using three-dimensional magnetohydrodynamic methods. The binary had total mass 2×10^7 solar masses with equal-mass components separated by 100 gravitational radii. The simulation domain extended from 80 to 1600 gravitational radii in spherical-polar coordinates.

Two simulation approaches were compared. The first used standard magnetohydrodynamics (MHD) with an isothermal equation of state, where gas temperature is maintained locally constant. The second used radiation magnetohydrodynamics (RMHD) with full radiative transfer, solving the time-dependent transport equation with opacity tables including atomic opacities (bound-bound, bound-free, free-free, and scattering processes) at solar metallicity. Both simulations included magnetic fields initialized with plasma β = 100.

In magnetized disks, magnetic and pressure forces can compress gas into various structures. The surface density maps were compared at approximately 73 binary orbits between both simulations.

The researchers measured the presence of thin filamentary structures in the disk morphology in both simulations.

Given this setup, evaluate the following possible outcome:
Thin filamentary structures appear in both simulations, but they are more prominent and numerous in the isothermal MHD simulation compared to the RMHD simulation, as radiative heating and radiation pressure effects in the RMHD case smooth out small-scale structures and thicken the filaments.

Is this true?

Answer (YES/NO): NO